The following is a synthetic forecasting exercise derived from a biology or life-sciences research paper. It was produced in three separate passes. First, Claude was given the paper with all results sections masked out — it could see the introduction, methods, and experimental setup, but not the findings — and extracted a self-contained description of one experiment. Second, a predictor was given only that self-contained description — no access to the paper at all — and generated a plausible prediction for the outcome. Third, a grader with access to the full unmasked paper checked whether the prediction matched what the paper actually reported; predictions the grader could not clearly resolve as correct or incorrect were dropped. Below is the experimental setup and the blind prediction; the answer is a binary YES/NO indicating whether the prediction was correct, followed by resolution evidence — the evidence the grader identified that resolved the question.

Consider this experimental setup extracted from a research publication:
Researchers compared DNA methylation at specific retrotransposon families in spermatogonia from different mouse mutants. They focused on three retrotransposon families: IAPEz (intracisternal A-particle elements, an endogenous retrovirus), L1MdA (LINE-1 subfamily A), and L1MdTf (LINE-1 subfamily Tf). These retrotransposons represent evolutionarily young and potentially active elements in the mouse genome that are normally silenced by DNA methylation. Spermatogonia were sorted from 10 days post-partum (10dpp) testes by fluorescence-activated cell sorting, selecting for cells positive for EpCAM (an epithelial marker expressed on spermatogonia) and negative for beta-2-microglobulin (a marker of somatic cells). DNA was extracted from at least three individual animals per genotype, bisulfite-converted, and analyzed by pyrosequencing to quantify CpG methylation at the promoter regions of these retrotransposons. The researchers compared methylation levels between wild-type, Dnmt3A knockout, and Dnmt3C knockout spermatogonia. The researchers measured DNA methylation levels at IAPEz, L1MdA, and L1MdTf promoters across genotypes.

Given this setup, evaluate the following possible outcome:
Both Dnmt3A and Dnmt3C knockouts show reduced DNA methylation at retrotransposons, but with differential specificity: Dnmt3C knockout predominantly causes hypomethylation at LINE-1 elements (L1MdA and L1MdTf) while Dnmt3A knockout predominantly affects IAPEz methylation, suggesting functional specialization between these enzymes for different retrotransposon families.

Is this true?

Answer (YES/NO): NO